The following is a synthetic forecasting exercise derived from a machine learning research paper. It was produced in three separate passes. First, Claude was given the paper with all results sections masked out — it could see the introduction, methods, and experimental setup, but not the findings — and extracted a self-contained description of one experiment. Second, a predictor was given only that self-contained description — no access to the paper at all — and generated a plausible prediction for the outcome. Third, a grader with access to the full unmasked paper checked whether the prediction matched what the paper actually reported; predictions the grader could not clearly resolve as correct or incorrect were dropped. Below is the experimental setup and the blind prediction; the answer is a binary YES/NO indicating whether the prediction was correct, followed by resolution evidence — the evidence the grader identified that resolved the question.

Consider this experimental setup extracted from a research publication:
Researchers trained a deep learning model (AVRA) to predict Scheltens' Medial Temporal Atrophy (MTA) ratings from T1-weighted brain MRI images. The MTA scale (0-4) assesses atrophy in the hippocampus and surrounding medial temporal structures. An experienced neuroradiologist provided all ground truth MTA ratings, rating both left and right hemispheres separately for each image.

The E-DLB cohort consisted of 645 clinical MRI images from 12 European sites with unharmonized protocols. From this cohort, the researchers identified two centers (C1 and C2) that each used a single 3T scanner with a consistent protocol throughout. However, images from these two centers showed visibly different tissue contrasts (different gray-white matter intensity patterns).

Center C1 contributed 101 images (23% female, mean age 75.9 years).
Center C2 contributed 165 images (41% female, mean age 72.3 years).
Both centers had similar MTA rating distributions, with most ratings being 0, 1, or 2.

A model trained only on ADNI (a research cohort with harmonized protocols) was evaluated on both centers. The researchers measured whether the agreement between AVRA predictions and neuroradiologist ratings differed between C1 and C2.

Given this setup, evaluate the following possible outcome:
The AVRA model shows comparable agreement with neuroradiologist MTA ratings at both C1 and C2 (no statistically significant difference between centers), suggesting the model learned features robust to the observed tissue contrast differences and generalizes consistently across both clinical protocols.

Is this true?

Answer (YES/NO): NO